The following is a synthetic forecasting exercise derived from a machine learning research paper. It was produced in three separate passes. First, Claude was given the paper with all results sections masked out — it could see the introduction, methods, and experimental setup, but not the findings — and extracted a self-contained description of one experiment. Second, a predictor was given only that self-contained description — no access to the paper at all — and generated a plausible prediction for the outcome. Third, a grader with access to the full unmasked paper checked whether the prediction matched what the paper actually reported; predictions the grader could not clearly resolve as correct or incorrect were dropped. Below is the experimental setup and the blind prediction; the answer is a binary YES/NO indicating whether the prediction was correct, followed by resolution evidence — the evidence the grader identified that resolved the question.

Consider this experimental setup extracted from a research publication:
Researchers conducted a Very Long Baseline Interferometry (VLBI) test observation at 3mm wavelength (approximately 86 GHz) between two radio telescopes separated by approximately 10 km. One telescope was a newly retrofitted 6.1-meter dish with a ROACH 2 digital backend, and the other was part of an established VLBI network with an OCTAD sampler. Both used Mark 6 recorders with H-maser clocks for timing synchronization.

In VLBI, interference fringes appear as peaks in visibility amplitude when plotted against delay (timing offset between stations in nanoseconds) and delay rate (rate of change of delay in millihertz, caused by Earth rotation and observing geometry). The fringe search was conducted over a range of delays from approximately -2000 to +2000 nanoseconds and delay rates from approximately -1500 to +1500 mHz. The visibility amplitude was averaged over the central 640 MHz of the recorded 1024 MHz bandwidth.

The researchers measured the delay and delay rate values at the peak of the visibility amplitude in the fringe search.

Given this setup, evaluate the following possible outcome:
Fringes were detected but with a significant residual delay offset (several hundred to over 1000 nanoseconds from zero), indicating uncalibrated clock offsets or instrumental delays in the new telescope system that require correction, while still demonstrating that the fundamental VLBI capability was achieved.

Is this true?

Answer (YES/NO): NO